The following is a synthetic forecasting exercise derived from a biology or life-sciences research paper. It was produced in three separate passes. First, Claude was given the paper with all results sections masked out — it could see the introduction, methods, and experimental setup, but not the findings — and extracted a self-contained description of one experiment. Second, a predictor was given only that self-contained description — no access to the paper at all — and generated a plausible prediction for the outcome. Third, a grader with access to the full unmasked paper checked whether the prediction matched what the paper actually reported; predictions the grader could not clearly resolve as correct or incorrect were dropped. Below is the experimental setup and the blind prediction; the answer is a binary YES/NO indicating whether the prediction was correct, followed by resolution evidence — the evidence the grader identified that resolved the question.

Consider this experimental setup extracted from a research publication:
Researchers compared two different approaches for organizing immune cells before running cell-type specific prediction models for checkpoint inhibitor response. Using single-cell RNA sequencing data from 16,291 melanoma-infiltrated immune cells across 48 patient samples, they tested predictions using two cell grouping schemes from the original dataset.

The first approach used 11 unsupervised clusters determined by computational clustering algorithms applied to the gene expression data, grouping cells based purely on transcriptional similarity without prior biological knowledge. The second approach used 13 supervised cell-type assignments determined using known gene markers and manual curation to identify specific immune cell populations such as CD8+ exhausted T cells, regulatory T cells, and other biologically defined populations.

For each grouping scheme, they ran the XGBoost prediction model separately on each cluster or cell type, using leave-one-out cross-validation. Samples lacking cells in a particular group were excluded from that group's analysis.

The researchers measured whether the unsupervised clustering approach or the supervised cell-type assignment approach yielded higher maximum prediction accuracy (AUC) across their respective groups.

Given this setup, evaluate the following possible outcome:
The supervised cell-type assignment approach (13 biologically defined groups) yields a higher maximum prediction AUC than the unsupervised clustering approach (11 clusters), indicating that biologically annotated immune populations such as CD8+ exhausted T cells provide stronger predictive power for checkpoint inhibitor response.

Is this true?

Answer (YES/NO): YES